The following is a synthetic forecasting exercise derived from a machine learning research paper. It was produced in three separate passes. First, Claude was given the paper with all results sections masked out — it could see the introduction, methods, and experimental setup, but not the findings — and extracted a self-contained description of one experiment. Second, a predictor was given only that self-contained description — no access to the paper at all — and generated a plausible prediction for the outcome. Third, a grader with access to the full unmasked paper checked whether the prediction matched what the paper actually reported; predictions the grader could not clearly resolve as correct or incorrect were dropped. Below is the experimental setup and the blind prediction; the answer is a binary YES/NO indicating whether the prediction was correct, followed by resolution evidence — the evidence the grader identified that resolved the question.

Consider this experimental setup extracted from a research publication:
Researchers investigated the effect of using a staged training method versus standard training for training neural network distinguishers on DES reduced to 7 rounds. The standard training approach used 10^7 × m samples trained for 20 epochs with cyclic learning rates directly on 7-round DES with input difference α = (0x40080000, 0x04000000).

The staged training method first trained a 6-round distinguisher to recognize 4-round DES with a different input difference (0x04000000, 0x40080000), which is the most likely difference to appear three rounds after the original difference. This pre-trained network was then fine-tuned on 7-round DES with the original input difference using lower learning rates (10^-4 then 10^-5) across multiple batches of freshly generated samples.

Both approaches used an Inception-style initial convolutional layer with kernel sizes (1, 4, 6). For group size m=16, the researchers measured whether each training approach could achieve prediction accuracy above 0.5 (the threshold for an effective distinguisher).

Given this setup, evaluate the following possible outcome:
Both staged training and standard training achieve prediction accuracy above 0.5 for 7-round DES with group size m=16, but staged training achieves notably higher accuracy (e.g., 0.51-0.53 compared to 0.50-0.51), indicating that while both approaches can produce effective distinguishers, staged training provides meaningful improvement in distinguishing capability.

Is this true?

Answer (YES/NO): NO